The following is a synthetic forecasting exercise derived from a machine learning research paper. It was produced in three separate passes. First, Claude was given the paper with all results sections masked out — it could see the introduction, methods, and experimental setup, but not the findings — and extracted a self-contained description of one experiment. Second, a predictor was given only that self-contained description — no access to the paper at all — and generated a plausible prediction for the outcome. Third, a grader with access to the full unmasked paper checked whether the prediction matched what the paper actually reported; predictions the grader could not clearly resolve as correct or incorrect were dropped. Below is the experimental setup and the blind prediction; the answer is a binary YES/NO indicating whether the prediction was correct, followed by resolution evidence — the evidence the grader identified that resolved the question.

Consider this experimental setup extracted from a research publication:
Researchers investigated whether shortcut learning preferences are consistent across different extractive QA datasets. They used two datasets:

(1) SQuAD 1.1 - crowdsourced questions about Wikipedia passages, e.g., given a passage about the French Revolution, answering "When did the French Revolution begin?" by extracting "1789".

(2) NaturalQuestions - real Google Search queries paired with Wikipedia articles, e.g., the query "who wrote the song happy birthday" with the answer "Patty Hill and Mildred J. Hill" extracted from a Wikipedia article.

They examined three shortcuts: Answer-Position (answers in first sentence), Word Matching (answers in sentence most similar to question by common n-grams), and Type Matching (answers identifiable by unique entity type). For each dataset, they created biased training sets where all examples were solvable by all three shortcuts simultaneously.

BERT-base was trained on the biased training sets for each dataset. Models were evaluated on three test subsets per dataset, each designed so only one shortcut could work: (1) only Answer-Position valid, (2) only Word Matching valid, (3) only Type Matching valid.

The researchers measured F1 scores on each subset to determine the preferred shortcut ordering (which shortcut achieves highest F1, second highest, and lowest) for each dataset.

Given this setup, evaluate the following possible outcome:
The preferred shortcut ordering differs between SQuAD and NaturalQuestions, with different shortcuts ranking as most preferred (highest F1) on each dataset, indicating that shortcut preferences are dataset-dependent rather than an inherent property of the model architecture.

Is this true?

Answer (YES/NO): NO